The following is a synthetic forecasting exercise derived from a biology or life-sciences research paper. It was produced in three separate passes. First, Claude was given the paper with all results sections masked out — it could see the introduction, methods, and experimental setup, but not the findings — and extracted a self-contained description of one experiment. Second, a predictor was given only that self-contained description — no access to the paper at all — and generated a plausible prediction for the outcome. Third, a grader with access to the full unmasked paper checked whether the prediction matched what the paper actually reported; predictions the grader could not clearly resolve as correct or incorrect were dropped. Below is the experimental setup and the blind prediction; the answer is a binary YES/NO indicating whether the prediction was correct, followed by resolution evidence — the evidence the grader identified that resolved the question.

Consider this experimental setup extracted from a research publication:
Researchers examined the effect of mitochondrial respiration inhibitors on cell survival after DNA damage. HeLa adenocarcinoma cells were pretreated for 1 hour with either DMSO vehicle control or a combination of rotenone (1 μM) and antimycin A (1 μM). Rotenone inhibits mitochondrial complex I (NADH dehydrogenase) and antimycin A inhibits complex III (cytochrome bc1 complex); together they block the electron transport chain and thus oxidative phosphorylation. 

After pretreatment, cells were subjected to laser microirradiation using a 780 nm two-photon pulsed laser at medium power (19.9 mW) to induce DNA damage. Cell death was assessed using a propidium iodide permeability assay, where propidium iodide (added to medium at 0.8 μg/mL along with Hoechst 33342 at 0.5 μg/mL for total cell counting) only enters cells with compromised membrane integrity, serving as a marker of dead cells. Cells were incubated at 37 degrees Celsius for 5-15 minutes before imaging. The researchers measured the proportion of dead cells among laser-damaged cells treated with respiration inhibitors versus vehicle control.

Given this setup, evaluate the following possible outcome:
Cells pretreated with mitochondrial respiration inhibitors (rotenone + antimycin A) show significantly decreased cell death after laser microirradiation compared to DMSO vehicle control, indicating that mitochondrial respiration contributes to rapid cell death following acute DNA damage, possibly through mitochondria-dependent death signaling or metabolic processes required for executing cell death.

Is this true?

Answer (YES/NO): NO